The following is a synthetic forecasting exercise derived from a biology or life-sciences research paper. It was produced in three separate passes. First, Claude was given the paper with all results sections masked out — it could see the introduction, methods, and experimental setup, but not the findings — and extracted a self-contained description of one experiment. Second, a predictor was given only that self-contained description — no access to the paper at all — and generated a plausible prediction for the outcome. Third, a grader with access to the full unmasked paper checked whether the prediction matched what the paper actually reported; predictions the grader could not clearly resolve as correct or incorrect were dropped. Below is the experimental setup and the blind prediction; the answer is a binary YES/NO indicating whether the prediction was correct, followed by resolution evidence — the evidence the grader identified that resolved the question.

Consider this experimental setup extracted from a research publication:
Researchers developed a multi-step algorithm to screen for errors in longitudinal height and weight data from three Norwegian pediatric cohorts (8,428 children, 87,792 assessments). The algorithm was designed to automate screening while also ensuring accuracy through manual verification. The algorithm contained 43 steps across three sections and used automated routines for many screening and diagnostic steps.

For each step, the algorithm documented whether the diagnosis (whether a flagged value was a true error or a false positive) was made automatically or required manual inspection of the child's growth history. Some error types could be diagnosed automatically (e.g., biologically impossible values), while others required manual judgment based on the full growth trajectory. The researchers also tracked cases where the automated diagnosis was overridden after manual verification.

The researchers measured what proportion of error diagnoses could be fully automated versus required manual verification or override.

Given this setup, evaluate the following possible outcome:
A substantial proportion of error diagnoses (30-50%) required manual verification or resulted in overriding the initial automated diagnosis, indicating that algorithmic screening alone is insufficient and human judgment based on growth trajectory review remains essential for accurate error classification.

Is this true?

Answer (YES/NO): NO